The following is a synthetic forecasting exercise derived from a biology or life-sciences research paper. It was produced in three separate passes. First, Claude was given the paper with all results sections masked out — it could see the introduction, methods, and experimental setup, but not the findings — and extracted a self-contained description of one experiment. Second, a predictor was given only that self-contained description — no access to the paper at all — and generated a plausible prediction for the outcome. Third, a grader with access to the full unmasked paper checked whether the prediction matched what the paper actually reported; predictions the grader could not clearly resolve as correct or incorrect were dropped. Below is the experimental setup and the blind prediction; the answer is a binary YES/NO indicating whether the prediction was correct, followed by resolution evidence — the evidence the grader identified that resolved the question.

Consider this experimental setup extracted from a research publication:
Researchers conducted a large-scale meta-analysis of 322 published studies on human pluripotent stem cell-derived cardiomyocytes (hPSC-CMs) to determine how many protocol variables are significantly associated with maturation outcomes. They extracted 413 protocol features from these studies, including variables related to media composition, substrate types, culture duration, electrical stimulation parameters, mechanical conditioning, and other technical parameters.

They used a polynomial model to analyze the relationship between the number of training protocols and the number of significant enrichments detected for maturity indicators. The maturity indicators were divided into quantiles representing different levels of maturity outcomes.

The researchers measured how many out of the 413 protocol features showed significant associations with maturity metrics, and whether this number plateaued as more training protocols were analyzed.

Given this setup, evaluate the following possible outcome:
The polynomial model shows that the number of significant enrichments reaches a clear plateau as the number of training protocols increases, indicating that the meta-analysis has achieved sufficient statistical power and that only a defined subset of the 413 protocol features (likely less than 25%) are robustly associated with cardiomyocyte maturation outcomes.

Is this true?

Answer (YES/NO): YES